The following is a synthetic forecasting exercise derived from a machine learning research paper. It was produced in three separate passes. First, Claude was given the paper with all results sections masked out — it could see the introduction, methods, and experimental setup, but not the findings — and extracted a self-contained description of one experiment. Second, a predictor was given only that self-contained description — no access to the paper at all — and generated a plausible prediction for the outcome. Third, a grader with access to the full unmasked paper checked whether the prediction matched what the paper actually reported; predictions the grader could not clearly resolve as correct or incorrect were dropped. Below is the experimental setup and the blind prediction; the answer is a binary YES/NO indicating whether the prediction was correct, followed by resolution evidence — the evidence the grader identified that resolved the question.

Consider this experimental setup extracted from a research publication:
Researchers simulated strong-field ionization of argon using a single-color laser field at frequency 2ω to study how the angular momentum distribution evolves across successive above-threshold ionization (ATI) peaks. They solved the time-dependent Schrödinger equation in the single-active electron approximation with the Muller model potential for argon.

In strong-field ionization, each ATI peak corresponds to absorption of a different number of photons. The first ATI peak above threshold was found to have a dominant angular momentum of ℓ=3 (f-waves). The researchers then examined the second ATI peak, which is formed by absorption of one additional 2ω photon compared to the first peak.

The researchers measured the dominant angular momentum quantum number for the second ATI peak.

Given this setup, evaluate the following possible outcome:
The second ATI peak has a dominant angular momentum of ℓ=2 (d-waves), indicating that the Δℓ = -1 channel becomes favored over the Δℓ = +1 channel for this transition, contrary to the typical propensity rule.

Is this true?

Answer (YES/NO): NO